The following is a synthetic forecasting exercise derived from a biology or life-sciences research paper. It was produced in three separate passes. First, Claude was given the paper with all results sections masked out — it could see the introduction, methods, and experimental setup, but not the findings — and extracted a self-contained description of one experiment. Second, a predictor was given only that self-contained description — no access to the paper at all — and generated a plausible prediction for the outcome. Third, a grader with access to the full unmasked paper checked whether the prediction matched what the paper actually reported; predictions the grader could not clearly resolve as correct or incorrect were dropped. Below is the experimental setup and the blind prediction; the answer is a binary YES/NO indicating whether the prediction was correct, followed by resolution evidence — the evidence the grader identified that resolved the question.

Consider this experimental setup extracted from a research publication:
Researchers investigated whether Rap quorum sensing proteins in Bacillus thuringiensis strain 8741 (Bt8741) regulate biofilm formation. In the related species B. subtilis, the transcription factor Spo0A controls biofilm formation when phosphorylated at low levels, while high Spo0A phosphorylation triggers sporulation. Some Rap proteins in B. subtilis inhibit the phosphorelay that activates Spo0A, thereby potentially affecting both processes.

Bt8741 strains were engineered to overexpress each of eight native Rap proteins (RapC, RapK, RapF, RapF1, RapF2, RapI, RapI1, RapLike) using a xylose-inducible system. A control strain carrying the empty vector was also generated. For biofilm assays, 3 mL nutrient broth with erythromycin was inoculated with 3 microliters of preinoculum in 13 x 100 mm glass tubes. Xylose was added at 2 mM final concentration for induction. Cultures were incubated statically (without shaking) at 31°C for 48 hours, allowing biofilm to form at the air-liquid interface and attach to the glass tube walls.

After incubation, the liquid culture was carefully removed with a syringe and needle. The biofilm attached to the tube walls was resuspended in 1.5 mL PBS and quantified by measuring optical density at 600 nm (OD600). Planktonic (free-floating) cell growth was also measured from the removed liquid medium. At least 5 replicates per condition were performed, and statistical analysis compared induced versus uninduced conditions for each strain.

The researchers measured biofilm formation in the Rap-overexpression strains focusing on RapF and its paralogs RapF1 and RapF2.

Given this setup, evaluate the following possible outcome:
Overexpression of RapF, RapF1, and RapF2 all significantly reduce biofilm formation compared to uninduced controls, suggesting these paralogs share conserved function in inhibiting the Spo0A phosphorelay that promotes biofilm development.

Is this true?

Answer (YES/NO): NO